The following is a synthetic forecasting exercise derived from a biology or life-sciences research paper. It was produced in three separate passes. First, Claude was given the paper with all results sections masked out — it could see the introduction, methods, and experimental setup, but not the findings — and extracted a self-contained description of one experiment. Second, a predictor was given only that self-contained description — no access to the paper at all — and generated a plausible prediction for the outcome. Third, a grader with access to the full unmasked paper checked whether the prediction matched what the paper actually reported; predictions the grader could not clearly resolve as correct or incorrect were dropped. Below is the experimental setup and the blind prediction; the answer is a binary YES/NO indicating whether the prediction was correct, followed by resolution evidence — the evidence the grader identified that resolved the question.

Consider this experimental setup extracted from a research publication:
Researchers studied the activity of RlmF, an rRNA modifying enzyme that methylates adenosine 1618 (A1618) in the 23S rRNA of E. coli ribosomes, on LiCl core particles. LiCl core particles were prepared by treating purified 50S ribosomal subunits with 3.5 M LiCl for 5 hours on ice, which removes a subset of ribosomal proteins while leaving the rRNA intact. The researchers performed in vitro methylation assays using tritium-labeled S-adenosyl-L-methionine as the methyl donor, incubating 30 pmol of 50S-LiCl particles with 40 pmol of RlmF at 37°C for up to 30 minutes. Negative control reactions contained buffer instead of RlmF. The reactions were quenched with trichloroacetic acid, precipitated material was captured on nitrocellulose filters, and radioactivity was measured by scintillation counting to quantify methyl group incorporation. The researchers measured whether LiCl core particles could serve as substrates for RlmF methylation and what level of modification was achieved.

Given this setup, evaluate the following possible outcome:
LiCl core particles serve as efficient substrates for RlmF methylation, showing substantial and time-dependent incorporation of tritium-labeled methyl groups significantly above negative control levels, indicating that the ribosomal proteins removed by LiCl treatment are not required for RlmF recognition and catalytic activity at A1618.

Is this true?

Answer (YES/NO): NO